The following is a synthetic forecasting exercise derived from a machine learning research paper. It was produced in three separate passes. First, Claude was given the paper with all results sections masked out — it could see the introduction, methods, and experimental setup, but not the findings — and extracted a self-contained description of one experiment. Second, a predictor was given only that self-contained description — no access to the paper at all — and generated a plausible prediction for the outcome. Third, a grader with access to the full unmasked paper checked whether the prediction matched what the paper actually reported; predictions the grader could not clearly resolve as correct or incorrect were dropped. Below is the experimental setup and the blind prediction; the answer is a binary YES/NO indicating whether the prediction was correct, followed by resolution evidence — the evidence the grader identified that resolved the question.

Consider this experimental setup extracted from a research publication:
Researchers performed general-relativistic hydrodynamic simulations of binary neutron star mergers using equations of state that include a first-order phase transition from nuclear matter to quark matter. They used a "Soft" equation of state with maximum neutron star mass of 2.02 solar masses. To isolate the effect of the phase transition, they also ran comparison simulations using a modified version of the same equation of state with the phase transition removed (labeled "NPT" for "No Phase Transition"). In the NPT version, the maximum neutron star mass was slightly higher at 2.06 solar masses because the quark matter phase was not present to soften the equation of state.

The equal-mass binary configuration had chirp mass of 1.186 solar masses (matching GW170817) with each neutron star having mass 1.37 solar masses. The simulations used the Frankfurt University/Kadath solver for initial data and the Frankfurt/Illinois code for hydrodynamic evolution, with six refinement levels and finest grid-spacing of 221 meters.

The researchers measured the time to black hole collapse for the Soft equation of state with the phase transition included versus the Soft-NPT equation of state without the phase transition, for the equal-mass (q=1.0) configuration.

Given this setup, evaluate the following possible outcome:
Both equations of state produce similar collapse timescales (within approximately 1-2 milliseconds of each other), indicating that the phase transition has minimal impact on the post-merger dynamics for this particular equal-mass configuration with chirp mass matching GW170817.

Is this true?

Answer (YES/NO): NO